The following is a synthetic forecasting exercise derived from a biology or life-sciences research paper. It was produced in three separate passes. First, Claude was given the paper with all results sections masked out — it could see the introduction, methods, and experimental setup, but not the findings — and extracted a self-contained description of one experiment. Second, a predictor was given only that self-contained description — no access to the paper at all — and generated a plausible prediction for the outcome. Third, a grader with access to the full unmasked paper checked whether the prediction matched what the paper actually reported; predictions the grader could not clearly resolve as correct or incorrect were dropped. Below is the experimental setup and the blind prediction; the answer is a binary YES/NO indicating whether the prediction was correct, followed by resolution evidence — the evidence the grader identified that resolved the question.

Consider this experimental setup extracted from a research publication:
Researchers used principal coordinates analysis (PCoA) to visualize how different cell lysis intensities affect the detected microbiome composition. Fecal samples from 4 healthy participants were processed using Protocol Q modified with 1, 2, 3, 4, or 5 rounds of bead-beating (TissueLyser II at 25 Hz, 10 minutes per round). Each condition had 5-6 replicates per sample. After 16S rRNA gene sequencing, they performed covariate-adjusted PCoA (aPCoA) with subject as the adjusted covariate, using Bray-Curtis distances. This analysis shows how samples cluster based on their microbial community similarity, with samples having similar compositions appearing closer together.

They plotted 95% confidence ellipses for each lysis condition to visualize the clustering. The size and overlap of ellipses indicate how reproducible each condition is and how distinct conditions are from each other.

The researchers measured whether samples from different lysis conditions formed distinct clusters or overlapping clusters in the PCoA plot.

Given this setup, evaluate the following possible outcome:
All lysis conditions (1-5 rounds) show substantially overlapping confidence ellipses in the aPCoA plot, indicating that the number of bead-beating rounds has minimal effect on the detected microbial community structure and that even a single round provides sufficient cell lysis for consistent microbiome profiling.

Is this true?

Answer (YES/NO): NO